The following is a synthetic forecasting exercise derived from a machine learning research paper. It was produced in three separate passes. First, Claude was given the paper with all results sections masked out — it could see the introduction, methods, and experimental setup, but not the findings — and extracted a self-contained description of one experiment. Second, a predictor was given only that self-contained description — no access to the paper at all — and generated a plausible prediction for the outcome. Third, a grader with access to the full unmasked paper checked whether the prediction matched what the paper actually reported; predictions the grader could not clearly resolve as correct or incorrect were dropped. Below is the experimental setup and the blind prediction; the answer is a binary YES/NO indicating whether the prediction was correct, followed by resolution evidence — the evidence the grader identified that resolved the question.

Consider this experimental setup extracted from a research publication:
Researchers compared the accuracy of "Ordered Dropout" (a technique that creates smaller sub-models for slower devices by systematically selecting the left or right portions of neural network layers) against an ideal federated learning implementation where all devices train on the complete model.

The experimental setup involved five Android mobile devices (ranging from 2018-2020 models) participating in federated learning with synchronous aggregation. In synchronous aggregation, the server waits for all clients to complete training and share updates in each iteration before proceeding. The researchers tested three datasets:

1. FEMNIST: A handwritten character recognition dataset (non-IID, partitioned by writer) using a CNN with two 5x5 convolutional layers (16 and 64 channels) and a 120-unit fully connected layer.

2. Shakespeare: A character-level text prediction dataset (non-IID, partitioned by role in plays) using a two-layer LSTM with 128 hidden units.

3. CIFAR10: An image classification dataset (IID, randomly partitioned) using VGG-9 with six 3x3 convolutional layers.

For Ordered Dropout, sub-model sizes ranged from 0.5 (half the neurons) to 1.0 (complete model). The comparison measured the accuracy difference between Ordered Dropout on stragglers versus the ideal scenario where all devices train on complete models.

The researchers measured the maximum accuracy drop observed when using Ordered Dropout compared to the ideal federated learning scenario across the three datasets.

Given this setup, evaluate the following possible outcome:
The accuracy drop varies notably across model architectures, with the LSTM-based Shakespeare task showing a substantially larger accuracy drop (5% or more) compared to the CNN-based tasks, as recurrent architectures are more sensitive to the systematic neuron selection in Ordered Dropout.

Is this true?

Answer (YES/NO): NO